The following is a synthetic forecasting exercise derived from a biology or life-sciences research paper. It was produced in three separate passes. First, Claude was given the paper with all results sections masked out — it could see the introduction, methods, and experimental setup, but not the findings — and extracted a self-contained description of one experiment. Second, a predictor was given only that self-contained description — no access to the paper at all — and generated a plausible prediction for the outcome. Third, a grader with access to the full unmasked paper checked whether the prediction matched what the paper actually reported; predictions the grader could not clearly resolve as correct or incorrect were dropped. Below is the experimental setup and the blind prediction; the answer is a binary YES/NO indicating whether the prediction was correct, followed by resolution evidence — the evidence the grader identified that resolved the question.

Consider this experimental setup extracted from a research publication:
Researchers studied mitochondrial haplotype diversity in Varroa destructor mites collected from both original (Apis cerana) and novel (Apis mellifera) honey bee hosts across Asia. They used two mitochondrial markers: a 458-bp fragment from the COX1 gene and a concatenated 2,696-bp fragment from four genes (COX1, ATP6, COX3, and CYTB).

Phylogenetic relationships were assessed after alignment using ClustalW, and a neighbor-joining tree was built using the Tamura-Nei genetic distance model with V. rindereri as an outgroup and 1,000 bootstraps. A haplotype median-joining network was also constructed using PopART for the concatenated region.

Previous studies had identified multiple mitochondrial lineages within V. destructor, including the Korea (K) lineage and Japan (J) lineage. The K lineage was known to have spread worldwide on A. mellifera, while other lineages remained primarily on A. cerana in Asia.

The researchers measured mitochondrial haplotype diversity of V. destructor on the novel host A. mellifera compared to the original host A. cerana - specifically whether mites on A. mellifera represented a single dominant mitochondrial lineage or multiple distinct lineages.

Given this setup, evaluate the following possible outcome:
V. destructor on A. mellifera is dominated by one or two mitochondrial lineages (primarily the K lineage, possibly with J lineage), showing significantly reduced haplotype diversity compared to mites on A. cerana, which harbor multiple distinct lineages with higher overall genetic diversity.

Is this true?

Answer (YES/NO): YES